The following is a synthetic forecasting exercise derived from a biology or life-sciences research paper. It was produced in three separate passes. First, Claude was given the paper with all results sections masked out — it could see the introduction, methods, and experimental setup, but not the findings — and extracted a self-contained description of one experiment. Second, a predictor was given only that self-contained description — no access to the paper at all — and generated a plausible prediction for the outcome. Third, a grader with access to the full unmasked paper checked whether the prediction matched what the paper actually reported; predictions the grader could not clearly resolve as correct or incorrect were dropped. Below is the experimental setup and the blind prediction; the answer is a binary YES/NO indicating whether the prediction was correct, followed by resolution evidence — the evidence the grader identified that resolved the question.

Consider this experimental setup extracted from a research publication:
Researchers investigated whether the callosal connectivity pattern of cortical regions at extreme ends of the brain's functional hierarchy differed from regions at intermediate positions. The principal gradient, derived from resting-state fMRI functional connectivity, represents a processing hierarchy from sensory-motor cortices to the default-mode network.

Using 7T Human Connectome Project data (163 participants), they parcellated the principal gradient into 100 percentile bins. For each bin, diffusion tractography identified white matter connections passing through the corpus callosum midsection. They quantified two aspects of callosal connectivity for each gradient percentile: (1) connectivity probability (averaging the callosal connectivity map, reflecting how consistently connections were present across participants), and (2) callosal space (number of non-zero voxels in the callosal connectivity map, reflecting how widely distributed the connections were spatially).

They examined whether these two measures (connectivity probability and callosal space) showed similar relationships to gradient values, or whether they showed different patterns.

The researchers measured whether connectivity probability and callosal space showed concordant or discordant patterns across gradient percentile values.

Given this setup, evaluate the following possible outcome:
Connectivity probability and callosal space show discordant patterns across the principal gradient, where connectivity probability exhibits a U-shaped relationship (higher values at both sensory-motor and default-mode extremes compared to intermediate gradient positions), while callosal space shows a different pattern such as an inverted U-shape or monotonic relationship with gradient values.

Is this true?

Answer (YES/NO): YES